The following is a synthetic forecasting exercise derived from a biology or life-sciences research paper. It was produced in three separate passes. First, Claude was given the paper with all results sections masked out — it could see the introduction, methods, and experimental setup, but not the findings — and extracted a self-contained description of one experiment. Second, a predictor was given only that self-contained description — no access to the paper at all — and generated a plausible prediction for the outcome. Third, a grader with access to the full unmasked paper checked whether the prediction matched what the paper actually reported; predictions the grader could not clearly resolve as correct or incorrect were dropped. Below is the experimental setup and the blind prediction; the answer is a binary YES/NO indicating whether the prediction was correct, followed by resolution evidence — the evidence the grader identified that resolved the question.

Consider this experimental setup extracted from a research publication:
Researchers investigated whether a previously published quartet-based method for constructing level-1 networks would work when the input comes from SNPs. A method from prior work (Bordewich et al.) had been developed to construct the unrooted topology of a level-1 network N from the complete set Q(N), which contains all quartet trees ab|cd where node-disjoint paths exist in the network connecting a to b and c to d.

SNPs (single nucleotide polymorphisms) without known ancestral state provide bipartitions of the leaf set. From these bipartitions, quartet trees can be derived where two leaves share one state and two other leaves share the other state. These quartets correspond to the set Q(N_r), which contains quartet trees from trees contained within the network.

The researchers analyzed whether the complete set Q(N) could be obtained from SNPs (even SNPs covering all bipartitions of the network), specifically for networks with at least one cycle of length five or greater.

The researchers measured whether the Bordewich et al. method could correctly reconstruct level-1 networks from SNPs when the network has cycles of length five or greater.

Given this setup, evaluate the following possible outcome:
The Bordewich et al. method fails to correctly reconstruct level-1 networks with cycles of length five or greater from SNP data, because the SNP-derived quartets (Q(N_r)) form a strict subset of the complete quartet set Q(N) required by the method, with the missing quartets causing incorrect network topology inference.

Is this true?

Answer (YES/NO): YES